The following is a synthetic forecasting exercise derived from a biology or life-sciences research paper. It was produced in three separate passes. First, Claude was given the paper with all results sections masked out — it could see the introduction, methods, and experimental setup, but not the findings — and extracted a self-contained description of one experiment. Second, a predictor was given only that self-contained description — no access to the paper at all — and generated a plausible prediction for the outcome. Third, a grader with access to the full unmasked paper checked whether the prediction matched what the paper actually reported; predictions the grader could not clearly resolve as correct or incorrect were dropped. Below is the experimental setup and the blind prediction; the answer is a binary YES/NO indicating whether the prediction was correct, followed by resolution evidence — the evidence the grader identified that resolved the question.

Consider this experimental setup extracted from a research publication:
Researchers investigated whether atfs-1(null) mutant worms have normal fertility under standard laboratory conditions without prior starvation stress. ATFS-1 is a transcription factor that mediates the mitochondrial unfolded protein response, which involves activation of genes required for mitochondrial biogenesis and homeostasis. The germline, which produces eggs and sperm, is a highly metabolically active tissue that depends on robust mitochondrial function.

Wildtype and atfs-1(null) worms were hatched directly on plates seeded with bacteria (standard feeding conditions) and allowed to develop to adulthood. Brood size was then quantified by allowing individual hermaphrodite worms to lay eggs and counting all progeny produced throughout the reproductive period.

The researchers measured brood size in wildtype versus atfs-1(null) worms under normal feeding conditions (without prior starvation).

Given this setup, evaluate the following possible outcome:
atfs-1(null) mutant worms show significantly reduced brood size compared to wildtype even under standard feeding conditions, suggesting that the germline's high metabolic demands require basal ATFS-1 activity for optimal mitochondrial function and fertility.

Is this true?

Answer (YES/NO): YES